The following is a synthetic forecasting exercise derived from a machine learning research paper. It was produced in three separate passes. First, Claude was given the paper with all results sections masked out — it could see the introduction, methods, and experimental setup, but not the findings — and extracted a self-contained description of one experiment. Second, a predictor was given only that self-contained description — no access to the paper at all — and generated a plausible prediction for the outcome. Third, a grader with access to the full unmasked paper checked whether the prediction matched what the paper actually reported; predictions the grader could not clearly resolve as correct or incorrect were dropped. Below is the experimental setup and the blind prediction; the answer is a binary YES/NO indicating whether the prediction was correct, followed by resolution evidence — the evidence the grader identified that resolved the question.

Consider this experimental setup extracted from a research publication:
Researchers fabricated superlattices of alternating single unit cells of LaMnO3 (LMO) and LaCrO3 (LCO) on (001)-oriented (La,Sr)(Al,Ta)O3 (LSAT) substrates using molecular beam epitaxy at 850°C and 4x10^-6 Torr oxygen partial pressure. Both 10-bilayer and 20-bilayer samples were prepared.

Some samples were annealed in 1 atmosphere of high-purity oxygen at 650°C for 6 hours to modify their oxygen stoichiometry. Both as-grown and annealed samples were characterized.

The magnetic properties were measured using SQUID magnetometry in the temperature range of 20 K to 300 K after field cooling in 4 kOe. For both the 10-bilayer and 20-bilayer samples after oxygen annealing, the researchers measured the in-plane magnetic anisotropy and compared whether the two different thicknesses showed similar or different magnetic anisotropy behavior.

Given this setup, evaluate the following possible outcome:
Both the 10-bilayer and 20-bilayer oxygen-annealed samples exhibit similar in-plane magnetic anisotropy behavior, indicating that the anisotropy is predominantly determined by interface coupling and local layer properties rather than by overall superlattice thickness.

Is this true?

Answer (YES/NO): YES